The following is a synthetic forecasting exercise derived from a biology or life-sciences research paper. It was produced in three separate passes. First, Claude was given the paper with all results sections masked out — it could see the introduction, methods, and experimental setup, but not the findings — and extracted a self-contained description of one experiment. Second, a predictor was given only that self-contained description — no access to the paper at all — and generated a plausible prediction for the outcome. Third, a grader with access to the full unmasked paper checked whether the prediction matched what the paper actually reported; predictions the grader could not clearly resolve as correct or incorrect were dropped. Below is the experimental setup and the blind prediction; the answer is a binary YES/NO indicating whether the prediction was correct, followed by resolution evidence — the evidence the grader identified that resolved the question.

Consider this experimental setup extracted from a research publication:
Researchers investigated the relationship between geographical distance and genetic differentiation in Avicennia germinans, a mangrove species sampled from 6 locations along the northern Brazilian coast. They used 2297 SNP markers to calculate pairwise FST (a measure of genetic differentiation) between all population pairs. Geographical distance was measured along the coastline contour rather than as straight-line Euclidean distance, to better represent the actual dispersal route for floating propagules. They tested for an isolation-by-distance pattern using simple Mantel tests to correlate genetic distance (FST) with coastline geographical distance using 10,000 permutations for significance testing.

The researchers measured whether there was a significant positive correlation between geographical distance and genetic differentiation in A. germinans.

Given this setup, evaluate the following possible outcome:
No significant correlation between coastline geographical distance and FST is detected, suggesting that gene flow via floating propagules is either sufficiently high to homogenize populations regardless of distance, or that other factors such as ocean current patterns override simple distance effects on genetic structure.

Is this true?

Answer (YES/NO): NO